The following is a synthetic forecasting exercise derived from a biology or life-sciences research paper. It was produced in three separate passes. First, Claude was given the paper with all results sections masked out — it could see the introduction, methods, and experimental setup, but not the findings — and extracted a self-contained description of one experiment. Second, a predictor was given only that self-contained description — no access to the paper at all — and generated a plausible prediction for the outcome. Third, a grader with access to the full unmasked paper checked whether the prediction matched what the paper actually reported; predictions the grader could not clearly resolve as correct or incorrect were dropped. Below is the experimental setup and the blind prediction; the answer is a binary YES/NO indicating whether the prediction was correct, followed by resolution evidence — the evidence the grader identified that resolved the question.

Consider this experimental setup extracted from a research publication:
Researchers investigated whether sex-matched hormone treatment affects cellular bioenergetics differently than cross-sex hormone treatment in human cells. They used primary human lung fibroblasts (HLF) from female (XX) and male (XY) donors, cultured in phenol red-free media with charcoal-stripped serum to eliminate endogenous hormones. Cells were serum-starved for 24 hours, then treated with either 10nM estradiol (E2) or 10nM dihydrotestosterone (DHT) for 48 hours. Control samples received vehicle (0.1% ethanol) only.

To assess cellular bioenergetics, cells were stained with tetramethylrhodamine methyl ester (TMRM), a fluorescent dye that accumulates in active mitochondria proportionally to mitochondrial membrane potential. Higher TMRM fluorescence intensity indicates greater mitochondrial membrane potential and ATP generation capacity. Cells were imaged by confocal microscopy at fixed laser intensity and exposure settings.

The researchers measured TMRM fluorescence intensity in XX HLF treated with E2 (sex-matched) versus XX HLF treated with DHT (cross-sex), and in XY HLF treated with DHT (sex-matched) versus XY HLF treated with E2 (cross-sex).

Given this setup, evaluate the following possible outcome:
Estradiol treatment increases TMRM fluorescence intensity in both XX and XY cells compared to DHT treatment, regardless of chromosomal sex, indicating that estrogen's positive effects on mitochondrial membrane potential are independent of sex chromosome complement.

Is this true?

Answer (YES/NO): NO